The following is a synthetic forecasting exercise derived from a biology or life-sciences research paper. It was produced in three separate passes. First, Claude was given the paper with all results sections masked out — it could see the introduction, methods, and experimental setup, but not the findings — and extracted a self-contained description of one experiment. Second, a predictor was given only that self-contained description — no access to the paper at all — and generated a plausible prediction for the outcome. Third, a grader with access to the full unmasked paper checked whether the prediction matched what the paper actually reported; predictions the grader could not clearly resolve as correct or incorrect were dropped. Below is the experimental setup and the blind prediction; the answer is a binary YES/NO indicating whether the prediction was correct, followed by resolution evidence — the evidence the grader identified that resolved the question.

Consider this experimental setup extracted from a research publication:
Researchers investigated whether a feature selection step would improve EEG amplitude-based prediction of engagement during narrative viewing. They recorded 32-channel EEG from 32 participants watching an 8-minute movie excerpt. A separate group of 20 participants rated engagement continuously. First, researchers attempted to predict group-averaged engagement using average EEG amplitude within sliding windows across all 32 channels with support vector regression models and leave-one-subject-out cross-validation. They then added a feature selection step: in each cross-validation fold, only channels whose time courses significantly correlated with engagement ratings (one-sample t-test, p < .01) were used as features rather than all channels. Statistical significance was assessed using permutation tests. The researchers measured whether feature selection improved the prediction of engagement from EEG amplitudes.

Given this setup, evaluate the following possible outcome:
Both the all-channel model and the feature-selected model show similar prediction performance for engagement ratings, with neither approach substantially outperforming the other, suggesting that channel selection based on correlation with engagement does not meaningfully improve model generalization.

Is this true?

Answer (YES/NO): YES